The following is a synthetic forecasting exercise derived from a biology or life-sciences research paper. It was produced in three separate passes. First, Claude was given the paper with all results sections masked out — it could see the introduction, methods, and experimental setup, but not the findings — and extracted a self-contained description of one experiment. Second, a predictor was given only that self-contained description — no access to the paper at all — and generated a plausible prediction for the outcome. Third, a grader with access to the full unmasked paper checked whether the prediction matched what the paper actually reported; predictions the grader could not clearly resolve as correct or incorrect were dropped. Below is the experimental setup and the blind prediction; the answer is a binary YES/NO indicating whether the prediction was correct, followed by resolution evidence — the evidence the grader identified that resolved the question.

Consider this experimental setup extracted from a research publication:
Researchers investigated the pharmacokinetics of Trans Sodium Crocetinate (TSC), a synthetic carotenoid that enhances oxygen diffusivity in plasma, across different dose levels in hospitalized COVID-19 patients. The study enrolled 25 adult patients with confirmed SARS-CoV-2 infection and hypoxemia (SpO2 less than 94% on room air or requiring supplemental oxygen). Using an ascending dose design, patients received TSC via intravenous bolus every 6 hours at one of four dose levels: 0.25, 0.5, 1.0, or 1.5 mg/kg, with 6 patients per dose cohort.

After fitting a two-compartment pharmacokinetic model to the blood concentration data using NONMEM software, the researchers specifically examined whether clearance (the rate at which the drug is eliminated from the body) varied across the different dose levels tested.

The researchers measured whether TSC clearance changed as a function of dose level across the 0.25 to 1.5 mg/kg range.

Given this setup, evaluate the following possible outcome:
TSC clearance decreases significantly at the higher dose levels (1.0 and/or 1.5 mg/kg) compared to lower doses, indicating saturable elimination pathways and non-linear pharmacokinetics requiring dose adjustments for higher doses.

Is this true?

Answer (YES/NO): YES